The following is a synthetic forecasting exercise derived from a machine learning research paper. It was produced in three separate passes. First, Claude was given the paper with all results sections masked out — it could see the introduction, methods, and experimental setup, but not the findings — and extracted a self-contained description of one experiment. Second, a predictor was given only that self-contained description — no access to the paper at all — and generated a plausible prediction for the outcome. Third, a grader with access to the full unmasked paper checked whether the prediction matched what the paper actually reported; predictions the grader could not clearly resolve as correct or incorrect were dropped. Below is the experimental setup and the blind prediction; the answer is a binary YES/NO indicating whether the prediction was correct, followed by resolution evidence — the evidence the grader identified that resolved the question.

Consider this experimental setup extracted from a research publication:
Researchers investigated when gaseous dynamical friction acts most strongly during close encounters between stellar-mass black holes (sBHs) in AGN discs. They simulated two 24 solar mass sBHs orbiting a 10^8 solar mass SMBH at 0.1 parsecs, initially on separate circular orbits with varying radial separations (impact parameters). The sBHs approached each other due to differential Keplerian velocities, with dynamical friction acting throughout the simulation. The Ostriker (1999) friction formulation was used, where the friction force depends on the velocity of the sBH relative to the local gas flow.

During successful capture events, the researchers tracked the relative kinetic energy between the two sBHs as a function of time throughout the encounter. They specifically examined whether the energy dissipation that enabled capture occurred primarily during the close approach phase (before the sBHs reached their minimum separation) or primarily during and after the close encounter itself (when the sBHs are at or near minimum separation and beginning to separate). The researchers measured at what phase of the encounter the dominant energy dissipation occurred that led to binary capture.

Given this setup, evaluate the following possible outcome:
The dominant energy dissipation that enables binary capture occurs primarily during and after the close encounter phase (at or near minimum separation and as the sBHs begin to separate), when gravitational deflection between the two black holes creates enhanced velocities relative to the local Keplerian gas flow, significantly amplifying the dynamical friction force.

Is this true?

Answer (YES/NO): NO